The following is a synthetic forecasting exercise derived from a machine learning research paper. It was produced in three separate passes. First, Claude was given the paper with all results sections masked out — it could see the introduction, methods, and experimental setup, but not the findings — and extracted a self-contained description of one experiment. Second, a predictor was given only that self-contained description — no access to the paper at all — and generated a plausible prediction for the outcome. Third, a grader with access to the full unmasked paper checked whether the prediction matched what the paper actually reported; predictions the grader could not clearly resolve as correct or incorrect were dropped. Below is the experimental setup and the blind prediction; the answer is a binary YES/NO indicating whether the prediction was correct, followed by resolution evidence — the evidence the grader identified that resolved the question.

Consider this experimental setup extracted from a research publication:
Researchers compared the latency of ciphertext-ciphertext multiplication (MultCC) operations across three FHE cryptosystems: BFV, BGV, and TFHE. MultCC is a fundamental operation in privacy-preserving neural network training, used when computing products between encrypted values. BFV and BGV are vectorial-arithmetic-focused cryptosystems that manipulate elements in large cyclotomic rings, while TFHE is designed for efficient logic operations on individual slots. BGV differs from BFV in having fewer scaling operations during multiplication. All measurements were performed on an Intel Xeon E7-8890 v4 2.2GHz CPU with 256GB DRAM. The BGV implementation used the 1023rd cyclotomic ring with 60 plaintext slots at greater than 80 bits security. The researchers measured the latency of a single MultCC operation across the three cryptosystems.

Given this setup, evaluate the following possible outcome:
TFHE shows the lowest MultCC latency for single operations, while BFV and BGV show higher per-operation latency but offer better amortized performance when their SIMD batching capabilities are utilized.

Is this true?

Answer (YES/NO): NO